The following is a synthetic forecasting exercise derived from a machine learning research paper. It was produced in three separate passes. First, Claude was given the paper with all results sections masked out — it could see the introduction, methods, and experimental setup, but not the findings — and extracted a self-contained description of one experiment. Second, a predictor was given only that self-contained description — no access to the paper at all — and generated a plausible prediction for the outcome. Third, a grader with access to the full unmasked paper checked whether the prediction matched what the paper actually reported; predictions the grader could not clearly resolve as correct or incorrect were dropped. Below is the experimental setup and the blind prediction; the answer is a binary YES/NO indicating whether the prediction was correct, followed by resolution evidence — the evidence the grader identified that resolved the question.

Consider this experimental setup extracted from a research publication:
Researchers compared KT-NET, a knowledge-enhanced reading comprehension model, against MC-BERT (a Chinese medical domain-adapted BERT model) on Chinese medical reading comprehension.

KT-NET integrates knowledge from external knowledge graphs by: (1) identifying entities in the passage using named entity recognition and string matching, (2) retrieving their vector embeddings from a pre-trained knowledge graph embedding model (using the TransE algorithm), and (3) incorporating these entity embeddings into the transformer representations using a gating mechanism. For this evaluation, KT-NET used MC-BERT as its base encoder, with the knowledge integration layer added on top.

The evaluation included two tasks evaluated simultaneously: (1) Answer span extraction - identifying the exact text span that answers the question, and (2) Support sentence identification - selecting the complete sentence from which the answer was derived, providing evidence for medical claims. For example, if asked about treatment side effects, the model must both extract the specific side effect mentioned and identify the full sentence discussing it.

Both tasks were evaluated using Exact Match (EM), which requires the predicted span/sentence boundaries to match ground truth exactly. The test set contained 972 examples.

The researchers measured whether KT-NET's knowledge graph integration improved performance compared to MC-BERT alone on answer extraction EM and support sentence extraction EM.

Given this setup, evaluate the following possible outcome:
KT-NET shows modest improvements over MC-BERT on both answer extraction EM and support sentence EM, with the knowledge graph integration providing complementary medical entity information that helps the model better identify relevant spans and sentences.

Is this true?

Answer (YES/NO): NO